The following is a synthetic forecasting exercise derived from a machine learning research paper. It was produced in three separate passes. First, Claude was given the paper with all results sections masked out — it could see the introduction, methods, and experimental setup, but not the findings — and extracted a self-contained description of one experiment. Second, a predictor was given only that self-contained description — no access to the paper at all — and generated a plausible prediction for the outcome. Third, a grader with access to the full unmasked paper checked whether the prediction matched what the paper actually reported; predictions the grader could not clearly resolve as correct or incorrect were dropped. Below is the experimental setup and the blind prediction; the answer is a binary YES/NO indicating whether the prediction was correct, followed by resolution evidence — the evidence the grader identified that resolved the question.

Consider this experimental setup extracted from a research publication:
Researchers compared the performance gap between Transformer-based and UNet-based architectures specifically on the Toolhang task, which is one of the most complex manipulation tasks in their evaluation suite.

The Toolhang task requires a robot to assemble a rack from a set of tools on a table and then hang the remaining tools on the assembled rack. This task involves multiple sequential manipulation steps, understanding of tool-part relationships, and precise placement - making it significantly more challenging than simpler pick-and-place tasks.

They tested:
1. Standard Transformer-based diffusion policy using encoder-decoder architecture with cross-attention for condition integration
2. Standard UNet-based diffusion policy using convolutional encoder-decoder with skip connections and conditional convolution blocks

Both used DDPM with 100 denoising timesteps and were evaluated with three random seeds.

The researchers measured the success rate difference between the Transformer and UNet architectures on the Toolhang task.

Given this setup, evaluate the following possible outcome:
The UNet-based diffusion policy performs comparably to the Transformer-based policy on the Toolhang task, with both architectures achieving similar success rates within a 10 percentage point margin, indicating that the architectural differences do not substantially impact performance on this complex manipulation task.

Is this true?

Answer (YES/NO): NO